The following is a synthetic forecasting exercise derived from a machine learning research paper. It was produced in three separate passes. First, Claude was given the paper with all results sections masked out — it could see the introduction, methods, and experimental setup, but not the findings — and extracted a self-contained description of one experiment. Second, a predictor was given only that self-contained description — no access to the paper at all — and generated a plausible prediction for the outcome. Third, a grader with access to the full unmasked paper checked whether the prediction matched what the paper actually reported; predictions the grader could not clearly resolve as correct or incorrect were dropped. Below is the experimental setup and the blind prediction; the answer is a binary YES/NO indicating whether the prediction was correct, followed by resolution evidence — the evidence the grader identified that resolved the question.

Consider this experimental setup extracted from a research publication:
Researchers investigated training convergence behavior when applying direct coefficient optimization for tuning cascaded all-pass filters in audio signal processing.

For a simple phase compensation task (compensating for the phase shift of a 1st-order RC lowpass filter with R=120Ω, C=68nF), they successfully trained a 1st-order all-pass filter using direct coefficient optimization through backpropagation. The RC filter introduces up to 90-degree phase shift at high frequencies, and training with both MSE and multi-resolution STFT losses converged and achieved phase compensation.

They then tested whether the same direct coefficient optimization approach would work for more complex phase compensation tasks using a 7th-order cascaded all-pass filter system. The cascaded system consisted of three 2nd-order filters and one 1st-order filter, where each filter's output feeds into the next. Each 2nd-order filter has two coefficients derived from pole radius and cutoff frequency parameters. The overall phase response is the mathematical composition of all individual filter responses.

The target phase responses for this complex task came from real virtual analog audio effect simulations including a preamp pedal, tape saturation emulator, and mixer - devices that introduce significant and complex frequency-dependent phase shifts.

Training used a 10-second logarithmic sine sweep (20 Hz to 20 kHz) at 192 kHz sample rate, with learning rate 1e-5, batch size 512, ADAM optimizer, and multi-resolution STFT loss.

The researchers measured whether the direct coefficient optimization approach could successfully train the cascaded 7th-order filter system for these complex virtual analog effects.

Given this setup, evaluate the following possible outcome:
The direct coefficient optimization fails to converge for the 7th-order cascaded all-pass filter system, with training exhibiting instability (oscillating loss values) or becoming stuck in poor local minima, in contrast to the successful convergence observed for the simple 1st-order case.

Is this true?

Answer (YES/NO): YES